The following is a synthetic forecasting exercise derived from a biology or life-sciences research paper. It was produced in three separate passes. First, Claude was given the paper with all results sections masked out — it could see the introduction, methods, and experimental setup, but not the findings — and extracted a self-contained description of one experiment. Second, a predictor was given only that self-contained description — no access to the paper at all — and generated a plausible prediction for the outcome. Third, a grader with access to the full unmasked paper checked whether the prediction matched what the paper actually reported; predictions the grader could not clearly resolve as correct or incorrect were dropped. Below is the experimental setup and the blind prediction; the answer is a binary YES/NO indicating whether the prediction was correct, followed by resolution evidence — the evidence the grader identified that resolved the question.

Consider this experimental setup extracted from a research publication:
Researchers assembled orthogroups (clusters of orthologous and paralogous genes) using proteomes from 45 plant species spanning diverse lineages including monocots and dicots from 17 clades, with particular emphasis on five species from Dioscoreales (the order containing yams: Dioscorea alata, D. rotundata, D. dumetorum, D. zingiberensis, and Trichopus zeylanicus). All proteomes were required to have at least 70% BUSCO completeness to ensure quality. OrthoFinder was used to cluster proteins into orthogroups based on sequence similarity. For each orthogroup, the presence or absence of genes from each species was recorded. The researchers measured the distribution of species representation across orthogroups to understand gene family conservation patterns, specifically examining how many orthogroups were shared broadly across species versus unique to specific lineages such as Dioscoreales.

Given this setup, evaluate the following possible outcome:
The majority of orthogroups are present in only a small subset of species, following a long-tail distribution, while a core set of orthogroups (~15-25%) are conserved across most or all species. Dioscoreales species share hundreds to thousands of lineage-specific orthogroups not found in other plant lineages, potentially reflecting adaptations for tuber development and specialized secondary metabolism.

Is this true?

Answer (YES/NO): NO